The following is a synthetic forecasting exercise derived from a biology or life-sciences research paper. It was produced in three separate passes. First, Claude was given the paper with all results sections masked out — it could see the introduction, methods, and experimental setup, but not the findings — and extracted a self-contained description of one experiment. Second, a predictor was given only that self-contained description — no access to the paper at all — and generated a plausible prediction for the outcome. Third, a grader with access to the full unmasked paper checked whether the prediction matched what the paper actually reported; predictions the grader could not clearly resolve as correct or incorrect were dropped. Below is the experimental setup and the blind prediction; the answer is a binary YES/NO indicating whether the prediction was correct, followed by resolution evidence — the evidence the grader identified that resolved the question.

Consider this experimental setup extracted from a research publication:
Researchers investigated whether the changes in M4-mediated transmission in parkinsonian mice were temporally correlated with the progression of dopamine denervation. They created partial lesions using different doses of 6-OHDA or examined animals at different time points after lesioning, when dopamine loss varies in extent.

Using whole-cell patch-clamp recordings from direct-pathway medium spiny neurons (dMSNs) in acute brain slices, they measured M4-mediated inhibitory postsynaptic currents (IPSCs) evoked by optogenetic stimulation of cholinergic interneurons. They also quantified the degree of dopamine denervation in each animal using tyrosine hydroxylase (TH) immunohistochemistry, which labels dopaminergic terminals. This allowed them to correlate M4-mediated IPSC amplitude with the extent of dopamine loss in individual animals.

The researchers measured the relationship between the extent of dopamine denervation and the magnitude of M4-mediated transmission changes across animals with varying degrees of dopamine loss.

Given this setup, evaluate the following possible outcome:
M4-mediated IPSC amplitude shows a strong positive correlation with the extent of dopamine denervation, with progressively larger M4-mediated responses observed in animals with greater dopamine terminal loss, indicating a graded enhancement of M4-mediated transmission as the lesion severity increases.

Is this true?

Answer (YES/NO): NO